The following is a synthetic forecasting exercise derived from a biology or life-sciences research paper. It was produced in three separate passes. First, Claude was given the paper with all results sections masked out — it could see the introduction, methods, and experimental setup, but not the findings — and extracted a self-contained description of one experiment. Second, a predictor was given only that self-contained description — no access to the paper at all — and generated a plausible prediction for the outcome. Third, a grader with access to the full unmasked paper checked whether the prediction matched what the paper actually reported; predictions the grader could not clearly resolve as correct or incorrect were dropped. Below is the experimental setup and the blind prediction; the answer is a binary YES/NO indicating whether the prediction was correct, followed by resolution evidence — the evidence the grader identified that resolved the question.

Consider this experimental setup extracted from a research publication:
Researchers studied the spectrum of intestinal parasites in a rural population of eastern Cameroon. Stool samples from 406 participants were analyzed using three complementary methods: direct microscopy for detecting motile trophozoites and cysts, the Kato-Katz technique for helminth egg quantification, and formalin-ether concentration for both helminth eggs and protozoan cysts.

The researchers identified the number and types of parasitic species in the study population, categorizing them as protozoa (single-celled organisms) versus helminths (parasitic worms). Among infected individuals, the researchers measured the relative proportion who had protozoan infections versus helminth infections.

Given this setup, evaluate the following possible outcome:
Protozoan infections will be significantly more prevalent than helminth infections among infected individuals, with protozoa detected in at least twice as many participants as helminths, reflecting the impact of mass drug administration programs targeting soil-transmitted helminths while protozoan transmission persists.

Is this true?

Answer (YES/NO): NO